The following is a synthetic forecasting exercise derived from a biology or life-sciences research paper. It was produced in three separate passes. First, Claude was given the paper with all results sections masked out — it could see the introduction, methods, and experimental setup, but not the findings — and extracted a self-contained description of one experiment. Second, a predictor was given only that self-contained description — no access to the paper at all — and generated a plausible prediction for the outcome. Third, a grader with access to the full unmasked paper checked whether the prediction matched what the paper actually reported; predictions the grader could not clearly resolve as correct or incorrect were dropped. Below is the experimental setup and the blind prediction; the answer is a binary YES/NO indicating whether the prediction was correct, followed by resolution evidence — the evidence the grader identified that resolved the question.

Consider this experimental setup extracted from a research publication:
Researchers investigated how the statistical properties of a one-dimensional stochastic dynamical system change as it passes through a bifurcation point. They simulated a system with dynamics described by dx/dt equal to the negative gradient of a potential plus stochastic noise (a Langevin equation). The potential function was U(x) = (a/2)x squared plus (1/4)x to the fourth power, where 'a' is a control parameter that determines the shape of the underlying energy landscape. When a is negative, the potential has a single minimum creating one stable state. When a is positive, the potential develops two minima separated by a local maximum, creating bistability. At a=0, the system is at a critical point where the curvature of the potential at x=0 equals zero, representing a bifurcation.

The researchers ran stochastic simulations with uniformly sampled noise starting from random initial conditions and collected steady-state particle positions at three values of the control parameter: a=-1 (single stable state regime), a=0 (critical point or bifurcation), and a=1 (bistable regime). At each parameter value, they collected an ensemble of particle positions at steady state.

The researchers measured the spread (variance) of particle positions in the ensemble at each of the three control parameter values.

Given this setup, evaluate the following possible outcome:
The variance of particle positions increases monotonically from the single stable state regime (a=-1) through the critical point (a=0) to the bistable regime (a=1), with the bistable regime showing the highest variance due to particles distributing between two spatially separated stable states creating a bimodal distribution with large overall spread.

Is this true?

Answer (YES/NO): NO